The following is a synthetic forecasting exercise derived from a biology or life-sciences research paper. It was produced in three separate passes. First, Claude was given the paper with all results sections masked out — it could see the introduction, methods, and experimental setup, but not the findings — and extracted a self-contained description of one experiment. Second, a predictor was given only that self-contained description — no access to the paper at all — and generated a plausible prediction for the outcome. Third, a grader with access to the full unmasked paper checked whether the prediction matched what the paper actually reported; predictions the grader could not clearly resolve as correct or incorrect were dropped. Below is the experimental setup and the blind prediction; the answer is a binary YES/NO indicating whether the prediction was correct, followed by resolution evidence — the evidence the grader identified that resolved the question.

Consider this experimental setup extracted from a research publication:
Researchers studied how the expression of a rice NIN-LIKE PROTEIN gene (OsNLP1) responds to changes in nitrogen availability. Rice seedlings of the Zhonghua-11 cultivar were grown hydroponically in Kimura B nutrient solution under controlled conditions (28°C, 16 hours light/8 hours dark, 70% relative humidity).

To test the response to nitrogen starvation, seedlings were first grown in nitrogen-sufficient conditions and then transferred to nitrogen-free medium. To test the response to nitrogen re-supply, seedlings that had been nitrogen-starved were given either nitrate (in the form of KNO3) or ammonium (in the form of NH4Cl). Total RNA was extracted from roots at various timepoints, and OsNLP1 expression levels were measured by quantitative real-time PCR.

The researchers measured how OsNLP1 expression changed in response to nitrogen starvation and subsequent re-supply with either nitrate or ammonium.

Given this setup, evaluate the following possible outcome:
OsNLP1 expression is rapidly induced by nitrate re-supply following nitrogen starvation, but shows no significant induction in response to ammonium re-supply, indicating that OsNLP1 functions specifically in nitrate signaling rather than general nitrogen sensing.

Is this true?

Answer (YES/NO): NO